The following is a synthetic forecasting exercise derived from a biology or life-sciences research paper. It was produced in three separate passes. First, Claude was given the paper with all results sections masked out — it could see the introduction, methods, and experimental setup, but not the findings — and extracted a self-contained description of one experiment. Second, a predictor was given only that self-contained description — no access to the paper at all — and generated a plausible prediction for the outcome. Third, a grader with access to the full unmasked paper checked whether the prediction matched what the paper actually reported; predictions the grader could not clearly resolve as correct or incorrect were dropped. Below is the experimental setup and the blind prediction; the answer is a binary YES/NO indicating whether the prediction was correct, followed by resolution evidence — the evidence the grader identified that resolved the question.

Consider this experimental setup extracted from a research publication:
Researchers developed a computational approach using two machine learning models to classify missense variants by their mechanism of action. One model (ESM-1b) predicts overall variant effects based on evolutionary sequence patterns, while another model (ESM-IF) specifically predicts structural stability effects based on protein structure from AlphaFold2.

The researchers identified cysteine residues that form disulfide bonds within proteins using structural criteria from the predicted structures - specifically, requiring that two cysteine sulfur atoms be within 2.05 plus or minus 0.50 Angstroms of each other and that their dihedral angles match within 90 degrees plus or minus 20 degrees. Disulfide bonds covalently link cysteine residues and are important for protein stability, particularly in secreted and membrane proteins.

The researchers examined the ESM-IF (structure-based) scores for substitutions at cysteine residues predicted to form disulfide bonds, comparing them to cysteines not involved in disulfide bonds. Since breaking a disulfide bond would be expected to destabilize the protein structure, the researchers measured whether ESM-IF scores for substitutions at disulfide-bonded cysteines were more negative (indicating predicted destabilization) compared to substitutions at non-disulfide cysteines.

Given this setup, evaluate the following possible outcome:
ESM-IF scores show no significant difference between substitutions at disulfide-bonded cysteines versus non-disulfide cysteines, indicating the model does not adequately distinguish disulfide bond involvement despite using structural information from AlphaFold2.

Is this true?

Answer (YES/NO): NO